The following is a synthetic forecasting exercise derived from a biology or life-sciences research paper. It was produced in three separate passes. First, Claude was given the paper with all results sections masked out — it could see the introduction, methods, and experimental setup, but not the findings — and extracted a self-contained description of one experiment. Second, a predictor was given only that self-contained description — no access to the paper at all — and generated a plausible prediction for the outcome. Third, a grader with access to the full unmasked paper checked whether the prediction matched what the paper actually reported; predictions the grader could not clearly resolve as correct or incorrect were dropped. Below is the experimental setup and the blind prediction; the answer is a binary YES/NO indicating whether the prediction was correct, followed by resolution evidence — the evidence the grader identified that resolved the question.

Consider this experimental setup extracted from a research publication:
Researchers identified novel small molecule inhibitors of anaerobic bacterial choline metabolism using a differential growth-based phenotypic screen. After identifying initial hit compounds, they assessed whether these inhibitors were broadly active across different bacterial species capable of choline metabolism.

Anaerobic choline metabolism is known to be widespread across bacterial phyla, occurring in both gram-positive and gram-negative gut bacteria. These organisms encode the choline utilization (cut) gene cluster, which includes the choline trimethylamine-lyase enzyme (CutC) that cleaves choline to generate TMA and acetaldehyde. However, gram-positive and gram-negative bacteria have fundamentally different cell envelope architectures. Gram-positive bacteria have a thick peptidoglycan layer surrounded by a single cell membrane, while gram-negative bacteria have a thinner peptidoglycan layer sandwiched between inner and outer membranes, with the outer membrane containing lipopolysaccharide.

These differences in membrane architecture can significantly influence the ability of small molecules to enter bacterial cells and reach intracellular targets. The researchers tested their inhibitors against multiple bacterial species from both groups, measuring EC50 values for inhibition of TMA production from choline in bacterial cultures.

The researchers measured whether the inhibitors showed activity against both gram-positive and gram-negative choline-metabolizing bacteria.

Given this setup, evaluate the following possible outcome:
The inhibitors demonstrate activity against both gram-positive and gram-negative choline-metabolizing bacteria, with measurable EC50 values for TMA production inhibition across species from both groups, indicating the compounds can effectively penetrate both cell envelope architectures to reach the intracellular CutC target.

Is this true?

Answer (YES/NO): YES